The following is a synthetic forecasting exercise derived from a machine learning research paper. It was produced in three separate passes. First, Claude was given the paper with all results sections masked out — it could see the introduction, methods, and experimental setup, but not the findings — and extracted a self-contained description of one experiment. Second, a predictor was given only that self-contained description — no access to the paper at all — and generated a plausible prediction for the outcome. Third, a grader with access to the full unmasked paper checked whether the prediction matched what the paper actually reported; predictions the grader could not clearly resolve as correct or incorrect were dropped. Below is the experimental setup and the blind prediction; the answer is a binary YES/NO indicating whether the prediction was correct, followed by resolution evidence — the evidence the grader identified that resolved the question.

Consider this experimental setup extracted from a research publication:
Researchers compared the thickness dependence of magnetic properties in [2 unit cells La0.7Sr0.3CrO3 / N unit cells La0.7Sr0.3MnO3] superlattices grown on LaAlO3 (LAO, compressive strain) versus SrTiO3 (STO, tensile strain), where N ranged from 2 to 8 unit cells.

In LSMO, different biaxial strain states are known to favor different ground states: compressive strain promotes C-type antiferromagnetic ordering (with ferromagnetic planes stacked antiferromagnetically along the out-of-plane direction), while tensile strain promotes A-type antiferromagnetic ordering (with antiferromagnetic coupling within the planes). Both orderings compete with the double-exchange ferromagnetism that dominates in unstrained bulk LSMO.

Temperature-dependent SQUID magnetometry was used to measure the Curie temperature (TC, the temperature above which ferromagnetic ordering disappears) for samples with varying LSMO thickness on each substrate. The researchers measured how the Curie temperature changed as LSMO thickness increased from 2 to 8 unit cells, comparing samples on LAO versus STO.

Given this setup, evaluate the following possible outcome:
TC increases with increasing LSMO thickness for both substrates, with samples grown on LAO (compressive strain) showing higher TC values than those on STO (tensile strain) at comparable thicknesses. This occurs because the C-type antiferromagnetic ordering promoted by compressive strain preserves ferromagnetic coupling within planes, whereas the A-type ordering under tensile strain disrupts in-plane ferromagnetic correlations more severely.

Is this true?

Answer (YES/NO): NO